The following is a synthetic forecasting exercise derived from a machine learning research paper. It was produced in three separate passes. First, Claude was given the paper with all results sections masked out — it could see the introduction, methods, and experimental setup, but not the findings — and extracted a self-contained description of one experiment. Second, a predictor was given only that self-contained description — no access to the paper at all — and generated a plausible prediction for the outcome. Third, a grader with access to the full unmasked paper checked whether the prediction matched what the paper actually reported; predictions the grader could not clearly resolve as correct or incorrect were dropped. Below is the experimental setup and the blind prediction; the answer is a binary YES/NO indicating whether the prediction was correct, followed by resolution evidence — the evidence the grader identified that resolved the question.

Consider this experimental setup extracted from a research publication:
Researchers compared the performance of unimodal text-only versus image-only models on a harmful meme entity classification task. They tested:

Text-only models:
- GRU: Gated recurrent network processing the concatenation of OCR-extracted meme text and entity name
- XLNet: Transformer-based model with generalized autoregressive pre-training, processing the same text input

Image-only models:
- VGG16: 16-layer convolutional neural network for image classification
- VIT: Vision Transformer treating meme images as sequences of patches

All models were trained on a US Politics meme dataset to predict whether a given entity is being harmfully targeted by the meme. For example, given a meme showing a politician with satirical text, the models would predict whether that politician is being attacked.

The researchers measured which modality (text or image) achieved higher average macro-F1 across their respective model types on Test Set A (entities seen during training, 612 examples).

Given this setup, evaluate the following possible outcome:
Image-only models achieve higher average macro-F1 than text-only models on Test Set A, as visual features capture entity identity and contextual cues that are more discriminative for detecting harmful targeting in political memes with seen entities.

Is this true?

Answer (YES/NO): YES